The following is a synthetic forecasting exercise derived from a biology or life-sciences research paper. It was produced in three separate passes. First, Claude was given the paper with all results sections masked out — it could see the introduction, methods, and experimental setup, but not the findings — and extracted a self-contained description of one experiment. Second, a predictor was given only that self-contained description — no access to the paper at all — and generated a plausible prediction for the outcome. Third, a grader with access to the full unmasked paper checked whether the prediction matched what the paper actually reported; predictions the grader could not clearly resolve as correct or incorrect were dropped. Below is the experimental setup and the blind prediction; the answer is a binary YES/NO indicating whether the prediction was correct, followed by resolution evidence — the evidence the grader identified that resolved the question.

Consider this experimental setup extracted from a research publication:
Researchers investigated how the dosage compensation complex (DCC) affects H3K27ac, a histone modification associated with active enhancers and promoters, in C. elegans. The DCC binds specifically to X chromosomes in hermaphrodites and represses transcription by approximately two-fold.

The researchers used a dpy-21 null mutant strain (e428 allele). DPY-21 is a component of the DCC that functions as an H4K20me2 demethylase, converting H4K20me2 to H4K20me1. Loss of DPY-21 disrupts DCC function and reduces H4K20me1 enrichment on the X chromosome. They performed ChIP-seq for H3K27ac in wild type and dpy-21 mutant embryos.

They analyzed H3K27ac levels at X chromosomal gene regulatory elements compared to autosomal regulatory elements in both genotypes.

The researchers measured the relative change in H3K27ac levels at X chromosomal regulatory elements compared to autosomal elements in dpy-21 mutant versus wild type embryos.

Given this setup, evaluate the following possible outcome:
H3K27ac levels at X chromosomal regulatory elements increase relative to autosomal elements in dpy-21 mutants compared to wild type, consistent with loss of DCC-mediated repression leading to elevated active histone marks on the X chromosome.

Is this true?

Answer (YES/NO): YES